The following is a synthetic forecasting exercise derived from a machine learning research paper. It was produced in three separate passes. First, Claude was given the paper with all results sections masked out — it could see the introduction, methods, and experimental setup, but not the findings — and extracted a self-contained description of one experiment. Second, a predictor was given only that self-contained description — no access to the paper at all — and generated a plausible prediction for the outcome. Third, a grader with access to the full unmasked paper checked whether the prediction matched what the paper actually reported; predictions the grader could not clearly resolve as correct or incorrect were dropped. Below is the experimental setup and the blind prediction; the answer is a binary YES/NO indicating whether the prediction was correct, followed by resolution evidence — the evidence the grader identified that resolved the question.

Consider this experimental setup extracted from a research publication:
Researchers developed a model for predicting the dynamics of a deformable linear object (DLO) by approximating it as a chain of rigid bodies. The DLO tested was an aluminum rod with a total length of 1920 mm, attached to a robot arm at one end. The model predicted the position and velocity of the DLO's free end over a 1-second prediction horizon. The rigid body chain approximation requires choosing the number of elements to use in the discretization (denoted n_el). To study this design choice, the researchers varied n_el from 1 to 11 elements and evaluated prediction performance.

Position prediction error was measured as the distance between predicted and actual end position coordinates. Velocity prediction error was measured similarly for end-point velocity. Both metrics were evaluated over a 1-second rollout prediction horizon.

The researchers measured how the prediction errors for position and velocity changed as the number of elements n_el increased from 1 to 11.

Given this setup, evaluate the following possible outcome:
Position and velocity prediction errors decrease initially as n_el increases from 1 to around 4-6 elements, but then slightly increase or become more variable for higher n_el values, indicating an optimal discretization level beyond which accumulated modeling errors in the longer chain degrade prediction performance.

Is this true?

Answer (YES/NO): NO